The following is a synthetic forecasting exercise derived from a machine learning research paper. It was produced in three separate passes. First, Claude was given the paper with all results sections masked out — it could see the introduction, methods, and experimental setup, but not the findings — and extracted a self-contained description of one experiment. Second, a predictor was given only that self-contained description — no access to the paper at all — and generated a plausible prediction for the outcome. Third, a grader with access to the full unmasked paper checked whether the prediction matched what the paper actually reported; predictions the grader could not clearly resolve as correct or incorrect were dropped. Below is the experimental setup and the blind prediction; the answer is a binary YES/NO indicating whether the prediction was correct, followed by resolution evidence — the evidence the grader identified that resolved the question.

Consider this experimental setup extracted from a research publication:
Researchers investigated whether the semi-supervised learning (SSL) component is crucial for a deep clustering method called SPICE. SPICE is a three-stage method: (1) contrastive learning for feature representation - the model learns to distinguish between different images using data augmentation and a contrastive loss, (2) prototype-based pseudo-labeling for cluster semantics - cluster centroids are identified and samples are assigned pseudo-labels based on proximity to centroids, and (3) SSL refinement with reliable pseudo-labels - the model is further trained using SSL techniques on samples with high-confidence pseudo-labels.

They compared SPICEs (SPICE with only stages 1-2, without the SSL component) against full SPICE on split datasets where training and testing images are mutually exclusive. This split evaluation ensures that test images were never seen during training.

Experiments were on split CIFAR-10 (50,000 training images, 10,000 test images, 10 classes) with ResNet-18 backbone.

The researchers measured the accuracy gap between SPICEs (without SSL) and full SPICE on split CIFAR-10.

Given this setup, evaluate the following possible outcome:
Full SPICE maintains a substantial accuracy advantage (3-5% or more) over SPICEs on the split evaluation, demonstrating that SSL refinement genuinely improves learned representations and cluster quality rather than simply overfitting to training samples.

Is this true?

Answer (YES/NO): YES